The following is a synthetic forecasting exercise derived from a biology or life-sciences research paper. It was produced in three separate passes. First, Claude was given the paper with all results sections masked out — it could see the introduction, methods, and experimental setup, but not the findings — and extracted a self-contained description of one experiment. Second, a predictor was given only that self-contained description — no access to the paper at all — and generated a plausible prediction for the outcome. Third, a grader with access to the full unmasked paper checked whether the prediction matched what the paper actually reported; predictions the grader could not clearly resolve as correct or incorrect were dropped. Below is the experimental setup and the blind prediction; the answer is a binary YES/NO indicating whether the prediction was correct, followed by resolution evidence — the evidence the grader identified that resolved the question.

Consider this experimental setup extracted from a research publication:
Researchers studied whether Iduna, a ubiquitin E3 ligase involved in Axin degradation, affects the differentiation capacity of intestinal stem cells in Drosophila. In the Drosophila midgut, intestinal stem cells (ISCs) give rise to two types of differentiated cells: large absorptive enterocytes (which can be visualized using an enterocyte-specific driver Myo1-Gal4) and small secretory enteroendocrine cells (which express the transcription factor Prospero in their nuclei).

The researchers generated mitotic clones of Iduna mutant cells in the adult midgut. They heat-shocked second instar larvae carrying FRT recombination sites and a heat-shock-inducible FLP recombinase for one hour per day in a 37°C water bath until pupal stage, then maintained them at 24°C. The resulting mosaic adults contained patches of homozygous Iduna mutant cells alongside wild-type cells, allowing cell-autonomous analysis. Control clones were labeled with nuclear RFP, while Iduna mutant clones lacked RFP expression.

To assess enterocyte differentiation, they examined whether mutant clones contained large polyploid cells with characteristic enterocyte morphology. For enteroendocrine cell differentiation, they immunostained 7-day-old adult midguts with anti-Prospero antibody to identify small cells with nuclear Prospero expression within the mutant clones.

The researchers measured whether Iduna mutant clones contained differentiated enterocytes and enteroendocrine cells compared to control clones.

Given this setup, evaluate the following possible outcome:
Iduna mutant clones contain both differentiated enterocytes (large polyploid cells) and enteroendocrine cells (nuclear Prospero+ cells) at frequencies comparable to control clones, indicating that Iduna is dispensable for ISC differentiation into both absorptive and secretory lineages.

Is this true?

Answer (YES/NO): YES